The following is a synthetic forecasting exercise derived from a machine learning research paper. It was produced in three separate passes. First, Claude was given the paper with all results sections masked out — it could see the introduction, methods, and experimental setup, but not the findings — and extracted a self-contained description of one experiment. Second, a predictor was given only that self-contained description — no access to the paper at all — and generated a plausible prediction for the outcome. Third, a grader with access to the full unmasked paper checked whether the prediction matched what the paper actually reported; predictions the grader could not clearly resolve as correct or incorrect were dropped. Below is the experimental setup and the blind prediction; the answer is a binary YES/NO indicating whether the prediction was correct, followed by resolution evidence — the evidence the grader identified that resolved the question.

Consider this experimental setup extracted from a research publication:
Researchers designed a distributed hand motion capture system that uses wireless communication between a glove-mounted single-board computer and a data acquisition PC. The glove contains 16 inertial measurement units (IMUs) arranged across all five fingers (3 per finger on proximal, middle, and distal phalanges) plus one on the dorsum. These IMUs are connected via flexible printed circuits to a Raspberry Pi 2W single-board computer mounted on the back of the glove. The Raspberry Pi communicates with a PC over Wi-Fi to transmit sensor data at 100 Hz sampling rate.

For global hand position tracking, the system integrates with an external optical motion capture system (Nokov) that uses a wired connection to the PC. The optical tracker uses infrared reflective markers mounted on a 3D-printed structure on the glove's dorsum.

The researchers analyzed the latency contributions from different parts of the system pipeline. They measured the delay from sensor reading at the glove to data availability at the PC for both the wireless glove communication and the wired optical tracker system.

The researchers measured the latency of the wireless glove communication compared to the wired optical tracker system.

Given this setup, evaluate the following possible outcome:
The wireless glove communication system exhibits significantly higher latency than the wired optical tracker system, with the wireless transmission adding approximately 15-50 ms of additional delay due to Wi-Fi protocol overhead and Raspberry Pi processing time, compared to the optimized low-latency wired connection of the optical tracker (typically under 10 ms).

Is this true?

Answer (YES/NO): YES